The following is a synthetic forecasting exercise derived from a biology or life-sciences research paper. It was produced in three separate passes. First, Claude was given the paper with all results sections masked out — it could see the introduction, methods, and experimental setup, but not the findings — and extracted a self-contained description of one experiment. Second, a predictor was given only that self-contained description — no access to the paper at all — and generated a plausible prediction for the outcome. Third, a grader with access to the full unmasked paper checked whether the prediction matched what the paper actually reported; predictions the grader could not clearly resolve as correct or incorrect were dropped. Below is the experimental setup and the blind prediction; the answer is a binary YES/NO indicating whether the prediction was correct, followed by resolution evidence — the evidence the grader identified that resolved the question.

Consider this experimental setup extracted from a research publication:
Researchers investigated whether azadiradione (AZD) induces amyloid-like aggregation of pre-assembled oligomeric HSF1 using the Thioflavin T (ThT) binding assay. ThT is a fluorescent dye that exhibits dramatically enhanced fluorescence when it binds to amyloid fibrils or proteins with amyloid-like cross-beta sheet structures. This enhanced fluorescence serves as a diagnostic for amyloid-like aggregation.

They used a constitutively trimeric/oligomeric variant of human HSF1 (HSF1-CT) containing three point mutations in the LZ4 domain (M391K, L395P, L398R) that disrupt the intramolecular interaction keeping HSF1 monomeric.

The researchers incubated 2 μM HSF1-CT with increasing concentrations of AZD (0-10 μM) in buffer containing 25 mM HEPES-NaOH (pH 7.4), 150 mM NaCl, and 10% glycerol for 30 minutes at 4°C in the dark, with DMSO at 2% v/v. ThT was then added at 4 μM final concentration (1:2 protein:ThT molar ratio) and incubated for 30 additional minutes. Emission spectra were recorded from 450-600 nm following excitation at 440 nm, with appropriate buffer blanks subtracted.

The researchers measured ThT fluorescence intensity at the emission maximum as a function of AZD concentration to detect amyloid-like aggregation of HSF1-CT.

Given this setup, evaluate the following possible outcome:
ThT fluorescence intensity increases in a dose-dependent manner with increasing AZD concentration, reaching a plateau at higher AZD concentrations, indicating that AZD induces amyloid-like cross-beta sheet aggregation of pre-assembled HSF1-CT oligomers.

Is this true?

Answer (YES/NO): YES